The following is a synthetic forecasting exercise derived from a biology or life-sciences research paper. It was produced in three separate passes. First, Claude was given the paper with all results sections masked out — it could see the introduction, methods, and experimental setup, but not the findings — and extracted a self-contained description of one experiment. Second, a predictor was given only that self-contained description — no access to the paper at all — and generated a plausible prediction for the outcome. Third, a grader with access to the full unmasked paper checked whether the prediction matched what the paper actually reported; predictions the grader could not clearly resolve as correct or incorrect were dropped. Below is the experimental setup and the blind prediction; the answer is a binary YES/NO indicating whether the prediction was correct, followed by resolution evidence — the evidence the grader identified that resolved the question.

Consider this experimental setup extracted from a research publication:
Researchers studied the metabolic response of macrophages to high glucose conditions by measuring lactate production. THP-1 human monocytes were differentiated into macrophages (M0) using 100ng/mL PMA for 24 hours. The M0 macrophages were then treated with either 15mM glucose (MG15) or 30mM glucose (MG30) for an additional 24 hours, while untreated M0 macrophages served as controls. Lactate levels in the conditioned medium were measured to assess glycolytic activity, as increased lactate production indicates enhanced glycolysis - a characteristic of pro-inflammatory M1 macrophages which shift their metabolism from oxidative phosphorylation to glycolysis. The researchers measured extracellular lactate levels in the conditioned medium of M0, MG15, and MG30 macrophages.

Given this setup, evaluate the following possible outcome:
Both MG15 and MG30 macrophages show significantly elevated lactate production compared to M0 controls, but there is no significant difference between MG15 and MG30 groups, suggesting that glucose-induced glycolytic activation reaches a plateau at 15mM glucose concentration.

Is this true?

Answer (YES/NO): NO